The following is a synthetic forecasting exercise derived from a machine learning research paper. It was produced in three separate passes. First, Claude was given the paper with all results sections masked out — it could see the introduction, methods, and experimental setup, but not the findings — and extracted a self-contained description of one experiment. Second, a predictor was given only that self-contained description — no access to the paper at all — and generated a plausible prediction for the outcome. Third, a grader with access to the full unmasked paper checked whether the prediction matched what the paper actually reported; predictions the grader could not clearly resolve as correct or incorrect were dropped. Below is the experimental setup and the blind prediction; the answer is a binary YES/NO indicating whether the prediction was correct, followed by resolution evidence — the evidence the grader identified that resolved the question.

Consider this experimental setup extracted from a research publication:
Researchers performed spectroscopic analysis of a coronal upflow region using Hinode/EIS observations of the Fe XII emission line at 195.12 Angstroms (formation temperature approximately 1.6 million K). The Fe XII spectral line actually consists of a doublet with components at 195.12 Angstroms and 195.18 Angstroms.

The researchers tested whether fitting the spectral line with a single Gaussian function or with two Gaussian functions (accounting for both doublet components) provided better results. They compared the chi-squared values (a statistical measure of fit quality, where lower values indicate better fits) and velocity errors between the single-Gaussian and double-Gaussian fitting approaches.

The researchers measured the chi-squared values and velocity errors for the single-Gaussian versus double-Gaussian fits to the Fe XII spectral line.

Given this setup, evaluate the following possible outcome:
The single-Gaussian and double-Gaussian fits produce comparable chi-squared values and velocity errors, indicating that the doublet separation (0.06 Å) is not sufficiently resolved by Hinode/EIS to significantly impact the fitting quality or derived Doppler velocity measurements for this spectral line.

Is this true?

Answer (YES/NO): YES